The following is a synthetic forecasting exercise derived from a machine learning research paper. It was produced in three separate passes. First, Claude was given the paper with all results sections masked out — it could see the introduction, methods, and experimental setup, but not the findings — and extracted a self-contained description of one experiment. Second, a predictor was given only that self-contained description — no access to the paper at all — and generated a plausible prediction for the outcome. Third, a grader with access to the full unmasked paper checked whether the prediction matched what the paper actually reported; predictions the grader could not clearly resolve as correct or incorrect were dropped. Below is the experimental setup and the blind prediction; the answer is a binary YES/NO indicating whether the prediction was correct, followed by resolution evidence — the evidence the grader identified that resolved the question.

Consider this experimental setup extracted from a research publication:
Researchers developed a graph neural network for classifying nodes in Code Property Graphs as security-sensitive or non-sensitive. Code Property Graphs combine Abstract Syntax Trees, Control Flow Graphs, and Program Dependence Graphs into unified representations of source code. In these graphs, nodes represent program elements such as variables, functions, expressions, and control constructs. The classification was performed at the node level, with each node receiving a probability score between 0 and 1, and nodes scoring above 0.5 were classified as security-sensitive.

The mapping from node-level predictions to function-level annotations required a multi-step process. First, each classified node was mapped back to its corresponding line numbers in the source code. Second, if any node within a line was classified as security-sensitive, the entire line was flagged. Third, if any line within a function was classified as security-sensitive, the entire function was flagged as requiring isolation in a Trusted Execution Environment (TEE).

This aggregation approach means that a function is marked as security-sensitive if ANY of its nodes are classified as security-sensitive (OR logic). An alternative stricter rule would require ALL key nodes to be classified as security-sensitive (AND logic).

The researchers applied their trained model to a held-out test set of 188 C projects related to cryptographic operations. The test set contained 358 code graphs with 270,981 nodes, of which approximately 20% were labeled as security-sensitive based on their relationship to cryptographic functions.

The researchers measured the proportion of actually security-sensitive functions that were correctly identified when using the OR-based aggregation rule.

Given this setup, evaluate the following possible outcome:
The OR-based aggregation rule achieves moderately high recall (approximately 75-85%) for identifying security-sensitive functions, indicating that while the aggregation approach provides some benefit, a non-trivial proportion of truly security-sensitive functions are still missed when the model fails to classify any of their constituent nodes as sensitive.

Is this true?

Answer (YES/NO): NO